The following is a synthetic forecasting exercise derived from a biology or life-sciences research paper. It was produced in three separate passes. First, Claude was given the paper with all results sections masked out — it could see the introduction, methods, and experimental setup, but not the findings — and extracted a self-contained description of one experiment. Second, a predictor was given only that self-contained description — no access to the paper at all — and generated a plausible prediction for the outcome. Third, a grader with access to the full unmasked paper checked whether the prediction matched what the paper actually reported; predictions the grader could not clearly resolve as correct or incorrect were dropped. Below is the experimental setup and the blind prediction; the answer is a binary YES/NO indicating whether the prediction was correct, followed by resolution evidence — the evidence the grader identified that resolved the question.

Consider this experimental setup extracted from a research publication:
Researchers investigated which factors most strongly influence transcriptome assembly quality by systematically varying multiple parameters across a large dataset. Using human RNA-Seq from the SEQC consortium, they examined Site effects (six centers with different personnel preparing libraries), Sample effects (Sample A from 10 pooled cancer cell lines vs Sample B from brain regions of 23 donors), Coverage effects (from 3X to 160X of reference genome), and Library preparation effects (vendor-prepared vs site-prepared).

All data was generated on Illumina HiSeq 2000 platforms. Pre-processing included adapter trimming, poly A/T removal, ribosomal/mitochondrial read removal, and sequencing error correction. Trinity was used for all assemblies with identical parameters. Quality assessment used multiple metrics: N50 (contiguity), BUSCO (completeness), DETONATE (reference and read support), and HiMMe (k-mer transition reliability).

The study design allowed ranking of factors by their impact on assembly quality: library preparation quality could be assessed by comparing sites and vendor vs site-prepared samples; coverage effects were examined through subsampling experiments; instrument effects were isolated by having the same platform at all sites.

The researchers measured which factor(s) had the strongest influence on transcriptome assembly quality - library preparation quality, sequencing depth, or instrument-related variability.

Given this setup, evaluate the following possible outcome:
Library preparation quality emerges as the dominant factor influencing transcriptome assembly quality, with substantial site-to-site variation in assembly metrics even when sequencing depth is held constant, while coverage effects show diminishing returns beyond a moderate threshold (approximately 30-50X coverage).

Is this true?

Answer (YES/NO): NO